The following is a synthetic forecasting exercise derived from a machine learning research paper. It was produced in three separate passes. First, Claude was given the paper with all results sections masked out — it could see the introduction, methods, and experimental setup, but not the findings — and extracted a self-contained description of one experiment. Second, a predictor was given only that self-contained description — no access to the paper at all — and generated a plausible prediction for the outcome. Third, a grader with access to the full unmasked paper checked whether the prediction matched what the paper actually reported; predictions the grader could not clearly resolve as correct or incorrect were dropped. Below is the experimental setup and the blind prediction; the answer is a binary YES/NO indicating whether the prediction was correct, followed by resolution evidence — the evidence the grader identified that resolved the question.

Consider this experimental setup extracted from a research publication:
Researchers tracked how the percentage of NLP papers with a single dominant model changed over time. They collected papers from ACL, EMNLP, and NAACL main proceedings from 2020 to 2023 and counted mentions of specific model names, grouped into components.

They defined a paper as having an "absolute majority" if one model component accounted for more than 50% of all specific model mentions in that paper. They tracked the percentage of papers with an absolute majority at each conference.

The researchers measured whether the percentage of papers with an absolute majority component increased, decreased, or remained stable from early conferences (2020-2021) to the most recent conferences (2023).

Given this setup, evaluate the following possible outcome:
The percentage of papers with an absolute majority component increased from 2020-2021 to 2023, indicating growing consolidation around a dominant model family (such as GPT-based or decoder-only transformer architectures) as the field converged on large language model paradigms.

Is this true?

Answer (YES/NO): NO